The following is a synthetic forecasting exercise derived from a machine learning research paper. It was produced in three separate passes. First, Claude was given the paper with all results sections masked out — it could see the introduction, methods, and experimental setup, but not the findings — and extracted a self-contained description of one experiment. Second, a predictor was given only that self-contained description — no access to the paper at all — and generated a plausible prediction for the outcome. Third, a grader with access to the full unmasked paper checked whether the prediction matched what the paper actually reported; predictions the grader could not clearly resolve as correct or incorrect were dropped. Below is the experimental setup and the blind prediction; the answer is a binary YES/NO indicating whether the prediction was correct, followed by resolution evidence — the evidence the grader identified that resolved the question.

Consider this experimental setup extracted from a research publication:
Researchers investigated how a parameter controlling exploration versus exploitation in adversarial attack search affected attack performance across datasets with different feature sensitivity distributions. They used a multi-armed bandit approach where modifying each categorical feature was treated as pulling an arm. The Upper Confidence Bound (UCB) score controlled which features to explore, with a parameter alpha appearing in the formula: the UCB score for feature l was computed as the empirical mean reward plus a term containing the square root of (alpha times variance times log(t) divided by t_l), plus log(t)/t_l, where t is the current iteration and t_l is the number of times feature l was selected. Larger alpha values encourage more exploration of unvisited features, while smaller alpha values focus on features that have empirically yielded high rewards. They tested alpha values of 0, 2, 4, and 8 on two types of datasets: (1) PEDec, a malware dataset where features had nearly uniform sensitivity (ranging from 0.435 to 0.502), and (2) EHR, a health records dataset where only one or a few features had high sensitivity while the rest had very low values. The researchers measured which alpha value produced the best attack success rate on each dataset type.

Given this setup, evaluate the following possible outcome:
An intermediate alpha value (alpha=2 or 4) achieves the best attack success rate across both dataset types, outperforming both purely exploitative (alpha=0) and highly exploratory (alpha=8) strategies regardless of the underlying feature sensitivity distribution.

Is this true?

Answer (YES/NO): NO